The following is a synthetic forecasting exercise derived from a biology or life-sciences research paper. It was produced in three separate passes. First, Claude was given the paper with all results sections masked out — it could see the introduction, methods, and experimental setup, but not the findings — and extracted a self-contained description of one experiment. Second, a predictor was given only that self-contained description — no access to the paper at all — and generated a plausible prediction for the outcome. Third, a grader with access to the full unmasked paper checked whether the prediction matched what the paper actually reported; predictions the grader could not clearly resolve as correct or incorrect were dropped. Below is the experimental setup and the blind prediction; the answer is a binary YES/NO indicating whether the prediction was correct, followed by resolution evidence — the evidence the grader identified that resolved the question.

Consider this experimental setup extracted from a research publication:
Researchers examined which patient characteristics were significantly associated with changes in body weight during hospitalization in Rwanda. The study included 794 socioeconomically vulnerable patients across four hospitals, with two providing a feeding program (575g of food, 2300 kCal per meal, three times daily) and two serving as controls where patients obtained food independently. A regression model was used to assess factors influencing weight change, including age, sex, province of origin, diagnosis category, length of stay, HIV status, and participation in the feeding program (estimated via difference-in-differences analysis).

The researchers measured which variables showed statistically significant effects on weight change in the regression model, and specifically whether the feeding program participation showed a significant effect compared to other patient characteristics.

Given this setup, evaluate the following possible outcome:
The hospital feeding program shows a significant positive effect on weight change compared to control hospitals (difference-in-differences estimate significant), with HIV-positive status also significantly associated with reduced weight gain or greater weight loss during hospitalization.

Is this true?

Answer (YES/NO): NO